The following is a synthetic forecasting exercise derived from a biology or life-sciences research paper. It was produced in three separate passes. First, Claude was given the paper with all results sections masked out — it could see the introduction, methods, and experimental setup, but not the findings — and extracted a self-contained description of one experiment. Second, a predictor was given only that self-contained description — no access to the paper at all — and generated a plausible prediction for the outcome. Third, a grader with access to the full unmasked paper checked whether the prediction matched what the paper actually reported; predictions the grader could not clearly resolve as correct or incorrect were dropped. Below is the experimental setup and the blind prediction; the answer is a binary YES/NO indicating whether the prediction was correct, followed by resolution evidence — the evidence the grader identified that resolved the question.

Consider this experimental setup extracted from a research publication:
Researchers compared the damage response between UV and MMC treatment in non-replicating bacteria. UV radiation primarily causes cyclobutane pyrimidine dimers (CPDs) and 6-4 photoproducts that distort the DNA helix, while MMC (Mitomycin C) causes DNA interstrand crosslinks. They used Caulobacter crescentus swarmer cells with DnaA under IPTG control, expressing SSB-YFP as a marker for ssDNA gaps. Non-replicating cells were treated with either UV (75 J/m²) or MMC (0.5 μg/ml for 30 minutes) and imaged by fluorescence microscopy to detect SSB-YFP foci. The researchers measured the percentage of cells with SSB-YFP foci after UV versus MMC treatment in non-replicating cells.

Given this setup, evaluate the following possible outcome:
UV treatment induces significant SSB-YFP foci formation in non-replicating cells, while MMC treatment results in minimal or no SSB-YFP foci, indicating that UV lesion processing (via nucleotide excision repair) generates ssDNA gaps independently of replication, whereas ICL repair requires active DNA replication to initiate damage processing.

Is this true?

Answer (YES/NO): NO